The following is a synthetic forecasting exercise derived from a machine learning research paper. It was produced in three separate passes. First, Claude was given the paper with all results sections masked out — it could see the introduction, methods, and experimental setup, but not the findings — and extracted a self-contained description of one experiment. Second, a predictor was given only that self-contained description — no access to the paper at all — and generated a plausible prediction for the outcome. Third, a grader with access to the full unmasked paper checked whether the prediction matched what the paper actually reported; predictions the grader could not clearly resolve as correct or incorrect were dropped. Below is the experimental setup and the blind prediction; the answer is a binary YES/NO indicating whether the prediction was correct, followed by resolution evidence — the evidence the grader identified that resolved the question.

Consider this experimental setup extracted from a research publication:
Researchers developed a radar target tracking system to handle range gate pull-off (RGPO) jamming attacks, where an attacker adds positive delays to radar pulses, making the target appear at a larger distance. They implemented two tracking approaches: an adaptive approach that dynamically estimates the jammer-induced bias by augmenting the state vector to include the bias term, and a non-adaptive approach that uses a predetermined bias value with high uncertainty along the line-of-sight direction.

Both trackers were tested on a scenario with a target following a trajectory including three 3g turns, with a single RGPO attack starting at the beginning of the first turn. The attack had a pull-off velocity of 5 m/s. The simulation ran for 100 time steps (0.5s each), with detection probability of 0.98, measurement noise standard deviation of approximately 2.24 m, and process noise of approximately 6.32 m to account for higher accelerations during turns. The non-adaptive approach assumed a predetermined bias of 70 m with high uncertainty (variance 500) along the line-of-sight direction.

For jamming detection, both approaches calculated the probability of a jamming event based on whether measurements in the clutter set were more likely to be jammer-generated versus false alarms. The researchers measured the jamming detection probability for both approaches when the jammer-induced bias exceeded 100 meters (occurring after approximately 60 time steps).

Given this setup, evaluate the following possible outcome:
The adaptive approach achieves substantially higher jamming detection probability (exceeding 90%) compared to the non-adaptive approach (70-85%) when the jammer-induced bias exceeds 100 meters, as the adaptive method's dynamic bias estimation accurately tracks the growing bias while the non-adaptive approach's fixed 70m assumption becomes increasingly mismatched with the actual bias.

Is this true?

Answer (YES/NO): NO